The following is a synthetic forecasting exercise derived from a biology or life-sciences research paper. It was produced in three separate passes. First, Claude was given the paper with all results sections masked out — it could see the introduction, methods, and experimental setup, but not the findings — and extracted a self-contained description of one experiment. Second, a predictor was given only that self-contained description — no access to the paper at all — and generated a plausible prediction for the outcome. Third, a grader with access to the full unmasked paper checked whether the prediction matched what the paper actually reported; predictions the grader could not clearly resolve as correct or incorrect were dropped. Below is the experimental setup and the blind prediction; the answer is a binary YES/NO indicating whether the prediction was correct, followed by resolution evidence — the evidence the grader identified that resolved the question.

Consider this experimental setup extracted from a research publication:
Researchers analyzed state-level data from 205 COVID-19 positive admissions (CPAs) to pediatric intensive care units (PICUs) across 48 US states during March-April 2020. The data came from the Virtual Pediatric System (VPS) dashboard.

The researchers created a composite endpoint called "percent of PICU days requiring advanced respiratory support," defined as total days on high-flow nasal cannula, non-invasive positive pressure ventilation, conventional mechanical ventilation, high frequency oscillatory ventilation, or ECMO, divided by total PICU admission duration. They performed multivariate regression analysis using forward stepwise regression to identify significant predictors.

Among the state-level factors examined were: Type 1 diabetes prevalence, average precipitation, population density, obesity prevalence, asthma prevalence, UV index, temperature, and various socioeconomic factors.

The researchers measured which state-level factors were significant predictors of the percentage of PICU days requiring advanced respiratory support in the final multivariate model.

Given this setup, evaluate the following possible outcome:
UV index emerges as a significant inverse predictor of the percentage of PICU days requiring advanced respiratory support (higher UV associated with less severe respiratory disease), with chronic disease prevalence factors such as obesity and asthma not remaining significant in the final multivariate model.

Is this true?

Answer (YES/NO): NO